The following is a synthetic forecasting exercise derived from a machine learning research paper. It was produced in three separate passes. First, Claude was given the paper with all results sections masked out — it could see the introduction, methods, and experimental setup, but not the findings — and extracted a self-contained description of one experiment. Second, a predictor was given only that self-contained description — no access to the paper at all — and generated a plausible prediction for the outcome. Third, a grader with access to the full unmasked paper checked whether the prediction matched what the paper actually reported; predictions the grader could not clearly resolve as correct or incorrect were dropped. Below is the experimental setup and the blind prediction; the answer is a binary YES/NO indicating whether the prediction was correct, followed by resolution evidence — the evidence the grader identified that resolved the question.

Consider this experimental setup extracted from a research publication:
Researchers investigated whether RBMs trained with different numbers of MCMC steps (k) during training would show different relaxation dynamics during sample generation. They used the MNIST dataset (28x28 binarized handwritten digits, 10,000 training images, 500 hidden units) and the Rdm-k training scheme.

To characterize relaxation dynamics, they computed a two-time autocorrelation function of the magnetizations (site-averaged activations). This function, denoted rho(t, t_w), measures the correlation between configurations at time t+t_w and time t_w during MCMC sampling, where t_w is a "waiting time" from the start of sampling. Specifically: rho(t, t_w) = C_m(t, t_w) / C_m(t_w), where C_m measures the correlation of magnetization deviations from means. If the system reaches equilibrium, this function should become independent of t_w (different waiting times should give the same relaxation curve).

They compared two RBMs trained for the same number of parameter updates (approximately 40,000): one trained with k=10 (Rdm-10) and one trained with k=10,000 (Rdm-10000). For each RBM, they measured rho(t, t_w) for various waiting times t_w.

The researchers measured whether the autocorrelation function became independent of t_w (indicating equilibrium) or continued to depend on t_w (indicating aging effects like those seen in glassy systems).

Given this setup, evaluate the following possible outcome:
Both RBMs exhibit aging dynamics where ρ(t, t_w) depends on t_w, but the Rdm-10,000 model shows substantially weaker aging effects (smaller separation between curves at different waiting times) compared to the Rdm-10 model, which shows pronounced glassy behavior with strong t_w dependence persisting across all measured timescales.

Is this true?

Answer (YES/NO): NO